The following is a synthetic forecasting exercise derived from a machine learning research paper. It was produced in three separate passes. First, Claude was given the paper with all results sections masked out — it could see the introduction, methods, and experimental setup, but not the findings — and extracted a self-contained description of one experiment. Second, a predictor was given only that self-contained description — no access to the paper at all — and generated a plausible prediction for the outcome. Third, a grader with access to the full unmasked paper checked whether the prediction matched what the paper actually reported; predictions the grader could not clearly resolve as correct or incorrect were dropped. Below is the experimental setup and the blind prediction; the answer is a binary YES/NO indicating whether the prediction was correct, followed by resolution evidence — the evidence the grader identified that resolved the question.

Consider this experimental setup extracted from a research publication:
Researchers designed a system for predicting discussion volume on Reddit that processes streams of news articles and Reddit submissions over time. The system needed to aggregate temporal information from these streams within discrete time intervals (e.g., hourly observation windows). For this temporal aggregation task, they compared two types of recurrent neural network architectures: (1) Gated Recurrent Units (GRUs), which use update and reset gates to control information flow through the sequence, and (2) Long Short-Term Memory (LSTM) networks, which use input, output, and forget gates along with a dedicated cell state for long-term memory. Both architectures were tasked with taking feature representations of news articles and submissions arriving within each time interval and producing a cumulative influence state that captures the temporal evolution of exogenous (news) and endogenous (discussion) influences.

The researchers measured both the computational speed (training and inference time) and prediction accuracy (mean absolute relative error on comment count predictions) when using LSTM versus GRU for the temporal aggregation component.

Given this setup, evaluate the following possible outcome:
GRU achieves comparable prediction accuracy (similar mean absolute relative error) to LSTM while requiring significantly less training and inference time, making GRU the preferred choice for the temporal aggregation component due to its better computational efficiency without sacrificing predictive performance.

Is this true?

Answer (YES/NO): YES